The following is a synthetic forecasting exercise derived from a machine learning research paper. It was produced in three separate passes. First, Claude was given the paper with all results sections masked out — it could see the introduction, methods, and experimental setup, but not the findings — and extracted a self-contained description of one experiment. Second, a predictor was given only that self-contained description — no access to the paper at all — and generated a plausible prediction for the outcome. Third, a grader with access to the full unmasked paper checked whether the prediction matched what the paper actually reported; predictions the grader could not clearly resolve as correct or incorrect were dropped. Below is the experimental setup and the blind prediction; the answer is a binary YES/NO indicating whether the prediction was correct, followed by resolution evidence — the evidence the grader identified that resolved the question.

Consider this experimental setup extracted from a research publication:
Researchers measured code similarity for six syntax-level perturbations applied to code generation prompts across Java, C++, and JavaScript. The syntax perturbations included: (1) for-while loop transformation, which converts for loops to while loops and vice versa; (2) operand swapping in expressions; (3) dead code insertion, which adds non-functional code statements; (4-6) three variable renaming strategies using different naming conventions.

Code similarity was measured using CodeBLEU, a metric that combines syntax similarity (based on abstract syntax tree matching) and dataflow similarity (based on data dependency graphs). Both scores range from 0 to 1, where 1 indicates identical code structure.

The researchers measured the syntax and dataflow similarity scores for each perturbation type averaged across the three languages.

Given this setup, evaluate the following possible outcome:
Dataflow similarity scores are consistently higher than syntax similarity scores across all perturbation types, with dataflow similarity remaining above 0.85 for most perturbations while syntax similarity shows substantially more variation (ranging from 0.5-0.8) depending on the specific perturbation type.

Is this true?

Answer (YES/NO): NO